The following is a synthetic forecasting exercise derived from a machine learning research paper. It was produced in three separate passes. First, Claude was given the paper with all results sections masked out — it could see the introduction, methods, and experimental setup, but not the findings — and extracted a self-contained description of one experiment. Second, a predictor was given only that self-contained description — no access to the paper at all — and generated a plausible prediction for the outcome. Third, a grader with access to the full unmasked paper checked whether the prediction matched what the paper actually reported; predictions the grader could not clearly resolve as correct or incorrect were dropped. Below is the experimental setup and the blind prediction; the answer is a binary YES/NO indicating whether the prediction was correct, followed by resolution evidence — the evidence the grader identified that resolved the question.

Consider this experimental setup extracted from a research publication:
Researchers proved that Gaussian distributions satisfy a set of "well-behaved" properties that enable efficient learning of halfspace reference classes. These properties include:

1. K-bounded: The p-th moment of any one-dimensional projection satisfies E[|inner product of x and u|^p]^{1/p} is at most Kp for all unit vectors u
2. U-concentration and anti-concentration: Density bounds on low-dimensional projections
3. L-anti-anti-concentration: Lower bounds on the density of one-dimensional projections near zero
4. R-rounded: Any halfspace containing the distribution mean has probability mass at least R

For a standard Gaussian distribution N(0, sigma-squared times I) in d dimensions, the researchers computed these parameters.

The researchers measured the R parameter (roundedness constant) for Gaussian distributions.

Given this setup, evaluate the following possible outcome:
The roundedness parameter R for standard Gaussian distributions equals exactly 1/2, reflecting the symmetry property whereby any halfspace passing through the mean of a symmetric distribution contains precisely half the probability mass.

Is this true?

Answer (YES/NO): YES